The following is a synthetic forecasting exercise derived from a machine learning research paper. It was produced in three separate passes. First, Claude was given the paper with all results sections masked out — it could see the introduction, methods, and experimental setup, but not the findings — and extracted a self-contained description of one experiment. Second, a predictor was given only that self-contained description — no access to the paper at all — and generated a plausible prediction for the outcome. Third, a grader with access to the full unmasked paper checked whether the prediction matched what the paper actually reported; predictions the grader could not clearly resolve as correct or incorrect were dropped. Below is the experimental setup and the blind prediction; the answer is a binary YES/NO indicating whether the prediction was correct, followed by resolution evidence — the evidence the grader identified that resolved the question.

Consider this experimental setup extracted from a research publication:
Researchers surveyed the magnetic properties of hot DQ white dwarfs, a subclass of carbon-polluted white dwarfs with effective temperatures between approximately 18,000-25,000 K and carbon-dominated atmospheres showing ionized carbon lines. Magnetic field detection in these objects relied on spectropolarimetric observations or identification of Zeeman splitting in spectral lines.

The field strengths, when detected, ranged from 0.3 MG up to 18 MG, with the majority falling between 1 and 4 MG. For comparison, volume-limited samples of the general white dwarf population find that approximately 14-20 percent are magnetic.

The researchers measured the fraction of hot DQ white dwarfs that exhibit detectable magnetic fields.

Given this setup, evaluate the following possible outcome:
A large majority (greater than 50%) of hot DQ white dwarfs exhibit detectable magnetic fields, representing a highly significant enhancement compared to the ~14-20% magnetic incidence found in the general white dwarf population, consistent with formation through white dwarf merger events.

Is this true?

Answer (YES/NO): YES